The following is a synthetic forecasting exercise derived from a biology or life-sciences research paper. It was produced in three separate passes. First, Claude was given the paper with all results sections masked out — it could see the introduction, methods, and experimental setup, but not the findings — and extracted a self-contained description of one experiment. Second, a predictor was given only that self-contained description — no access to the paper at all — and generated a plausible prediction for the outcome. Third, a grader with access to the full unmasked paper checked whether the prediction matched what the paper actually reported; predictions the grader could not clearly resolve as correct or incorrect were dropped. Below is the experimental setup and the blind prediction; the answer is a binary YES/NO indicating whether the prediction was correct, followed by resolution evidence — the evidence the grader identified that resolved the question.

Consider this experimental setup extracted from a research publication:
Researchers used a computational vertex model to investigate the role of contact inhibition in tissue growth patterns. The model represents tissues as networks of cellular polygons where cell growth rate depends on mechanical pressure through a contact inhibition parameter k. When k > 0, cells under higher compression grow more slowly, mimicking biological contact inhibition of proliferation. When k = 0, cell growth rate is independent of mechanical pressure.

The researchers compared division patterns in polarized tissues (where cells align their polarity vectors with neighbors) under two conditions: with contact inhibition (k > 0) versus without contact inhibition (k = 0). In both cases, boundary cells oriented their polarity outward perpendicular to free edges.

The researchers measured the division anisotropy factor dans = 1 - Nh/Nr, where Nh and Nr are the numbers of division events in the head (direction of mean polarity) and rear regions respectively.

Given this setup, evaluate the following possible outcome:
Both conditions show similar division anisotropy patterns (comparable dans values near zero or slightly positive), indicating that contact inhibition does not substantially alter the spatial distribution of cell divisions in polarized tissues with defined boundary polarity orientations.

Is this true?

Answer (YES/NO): NO